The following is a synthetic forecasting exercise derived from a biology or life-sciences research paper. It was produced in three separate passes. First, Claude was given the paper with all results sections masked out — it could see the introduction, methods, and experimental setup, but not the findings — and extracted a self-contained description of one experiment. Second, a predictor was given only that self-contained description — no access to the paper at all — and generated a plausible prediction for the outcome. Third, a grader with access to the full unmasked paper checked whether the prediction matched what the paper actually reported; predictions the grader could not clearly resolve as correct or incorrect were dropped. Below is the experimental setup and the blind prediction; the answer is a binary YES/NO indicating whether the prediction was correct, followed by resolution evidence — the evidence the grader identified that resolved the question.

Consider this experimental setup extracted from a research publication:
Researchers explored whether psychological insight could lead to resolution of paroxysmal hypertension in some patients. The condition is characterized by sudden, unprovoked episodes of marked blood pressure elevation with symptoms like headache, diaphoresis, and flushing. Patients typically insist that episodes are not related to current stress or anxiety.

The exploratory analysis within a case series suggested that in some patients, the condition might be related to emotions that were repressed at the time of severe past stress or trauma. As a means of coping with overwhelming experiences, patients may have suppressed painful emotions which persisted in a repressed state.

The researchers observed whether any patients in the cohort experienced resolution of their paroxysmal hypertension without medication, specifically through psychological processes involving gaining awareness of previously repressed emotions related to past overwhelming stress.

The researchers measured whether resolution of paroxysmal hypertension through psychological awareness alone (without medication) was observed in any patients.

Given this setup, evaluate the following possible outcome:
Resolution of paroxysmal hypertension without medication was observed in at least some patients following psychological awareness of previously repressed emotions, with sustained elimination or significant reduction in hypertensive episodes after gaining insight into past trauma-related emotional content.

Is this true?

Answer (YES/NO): YES